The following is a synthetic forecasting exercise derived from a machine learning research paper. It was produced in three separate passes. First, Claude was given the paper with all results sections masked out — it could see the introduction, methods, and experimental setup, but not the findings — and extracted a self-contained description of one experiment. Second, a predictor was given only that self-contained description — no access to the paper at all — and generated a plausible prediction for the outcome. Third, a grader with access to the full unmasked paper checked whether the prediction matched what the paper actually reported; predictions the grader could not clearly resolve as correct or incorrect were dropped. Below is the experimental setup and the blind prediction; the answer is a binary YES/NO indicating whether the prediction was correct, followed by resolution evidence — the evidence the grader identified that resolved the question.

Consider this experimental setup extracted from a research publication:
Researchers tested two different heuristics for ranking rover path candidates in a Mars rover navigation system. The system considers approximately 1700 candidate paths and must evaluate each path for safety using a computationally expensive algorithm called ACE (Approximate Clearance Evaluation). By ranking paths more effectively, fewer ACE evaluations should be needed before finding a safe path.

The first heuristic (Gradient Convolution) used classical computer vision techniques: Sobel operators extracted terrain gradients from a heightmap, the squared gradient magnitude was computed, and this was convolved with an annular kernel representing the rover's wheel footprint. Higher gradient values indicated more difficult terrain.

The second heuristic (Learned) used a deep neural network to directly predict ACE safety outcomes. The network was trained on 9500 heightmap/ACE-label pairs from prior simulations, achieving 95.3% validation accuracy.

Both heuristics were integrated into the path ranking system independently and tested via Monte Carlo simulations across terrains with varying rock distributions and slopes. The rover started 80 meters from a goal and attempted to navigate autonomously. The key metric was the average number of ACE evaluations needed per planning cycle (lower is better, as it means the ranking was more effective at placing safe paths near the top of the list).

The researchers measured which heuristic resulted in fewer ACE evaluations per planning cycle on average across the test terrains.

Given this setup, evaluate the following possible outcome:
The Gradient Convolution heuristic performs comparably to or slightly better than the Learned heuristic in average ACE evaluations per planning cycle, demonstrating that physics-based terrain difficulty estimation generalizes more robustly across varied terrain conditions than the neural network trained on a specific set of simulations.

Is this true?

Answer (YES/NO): NO